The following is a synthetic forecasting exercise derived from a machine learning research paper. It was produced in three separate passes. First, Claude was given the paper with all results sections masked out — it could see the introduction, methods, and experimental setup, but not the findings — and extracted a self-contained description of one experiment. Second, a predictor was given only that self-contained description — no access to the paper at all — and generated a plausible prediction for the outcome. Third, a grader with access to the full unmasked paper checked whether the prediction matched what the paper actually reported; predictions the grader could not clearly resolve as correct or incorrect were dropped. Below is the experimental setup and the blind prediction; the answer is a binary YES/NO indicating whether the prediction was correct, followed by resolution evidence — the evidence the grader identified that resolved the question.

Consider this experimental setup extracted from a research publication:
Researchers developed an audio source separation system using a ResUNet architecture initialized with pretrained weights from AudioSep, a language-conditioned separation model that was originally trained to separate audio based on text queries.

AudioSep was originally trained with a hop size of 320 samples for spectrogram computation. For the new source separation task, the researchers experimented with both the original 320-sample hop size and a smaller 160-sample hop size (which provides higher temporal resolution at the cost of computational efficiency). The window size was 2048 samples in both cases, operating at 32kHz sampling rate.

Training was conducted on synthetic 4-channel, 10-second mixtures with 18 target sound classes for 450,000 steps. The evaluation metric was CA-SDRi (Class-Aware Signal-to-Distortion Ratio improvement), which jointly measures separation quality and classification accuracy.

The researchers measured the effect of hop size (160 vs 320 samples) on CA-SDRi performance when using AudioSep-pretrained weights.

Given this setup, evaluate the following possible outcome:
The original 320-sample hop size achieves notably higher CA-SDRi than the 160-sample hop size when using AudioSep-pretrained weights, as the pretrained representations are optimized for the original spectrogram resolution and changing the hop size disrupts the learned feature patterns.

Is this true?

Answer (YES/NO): NO